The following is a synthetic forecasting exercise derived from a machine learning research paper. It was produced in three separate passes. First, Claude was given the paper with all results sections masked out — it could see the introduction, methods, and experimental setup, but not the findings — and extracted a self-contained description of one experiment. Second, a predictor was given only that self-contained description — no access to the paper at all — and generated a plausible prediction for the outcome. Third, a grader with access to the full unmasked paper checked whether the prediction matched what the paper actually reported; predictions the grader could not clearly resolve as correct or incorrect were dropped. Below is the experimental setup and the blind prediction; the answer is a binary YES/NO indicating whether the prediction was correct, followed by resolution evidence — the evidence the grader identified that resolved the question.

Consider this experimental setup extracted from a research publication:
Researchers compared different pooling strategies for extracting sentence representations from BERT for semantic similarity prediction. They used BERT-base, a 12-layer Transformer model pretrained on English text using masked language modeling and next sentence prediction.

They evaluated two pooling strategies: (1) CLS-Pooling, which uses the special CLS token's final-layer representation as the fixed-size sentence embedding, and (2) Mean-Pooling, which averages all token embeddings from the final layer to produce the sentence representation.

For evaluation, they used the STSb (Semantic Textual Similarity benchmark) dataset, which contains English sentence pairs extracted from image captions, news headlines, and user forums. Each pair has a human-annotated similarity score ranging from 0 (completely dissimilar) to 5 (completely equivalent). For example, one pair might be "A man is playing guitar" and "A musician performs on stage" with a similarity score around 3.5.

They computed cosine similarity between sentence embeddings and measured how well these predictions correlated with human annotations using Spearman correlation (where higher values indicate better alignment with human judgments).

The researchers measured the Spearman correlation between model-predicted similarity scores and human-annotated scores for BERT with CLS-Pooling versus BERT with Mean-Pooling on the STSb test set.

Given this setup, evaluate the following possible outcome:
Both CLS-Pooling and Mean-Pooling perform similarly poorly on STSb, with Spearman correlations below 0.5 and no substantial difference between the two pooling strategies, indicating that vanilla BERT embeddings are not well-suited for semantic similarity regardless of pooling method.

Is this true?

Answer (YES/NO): NO